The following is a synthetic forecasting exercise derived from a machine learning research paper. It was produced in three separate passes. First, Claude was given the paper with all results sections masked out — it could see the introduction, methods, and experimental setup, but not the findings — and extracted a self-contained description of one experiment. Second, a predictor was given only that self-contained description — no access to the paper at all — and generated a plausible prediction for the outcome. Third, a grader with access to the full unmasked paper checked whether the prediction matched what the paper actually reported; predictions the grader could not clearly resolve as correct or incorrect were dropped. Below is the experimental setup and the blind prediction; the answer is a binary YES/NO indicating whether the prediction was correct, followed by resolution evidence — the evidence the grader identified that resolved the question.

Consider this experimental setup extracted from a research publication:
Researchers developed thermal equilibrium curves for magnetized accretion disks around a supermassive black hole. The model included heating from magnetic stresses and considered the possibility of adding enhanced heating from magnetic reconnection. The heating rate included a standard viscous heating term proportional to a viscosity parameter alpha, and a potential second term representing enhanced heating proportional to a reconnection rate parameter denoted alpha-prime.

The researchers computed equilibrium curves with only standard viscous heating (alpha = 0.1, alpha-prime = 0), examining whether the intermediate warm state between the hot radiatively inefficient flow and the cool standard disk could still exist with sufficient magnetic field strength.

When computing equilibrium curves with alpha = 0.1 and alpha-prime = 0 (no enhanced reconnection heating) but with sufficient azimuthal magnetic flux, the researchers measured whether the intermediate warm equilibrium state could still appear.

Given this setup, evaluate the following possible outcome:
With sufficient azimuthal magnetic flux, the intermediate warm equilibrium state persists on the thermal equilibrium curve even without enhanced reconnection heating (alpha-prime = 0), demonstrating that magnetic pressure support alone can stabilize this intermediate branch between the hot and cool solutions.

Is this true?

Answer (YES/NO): YES